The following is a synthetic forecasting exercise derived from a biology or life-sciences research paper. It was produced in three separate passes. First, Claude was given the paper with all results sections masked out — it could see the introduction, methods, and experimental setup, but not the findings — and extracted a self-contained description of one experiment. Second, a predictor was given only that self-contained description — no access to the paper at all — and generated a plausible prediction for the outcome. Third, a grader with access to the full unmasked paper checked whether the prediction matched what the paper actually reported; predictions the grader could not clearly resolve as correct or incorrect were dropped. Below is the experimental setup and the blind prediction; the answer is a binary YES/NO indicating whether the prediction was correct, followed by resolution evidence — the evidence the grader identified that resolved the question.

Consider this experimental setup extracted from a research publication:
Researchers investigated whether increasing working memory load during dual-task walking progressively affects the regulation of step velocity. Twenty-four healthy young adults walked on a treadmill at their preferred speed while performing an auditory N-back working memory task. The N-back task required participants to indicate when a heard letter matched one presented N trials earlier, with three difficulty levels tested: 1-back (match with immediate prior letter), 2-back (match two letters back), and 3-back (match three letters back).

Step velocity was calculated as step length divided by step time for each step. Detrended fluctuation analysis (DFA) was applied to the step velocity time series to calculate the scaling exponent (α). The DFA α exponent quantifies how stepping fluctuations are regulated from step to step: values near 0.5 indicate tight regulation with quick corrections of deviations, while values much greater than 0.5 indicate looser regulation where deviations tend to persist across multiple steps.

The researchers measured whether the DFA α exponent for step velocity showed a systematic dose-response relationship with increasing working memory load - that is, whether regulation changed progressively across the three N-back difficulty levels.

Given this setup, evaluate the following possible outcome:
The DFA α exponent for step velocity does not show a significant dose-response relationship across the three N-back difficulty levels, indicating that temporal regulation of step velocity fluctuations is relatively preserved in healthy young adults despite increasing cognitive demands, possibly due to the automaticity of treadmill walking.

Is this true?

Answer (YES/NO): NO